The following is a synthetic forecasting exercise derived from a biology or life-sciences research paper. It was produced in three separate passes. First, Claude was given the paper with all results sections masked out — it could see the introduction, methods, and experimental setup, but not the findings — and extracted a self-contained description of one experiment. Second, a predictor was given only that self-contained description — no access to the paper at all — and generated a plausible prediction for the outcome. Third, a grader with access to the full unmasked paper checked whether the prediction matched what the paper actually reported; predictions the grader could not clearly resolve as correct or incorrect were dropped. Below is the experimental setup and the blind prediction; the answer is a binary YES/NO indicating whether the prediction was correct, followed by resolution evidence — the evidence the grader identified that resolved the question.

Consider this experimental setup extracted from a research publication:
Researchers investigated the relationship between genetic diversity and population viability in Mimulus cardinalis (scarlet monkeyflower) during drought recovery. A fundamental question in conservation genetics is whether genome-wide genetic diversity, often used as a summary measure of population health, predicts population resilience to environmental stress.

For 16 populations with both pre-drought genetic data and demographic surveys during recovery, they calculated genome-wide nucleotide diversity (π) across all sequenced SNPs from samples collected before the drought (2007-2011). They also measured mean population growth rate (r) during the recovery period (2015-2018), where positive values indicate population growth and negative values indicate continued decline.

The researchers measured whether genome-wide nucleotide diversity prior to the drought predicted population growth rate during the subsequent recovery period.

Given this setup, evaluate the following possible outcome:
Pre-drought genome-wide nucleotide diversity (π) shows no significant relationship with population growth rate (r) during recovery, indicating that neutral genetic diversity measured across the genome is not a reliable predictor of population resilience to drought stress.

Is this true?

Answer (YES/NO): YES